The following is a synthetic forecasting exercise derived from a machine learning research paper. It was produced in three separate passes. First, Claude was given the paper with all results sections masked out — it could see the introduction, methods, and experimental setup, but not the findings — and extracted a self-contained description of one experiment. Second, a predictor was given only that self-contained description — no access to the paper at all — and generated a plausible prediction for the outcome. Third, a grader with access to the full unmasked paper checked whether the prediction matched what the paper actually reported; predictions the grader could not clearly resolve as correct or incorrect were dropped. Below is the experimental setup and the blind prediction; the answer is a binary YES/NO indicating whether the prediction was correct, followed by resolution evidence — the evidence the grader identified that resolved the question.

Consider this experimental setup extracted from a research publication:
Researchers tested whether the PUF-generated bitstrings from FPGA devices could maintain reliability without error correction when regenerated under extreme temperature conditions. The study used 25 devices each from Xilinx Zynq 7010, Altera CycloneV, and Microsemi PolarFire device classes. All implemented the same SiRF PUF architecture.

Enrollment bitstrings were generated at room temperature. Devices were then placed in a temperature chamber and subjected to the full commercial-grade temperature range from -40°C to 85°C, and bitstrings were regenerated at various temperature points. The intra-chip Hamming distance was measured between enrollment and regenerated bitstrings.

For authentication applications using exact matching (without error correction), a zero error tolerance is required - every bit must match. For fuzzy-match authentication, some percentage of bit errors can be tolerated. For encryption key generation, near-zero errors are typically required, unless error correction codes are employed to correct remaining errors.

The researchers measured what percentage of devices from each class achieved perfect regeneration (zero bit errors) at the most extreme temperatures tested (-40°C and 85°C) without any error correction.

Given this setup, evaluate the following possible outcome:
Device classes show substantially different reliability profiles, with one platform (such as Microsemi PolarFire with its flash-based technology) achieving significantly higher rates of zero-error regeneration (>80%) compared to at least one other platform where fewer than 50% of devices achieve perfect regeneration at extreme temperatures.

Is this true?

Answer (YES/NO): NO